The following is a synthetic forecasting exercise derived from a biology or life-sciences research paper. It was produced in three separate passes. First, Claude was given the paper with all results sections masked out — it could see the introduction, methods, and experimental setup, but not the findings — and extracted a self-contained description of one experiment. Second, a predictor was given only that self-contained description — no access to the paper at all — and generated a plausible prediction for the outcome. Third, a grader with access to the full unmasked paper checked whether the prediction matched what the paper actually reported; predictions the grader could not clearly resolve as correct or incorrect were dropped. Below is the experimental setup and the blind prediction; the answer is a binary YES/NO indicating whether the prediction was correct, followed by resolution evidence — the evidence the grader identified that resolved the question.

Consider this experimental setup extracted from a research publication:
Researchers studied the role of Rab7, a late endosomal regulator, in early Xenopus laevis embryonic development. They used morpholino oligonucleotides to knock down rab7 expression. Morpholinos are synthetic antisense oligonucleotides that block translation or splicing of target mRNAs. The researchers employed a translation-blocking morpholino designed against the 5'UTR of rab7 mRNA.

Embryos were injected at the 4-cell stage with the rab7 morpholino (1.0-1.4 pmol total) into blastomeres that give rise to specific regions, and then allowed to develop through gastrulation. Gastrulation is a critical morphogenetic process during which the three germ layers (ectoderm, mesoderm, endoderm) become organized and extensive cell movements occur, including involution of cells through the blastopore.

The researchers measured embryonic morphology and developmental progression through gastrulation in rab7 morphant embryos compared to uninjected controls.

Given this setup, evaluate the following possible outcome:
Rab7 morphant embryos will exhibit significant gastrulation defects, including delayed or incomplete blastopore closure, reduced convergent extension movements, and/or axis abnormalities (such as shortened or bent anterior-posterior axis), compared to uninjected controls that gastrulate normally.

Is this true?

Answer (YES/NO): YES